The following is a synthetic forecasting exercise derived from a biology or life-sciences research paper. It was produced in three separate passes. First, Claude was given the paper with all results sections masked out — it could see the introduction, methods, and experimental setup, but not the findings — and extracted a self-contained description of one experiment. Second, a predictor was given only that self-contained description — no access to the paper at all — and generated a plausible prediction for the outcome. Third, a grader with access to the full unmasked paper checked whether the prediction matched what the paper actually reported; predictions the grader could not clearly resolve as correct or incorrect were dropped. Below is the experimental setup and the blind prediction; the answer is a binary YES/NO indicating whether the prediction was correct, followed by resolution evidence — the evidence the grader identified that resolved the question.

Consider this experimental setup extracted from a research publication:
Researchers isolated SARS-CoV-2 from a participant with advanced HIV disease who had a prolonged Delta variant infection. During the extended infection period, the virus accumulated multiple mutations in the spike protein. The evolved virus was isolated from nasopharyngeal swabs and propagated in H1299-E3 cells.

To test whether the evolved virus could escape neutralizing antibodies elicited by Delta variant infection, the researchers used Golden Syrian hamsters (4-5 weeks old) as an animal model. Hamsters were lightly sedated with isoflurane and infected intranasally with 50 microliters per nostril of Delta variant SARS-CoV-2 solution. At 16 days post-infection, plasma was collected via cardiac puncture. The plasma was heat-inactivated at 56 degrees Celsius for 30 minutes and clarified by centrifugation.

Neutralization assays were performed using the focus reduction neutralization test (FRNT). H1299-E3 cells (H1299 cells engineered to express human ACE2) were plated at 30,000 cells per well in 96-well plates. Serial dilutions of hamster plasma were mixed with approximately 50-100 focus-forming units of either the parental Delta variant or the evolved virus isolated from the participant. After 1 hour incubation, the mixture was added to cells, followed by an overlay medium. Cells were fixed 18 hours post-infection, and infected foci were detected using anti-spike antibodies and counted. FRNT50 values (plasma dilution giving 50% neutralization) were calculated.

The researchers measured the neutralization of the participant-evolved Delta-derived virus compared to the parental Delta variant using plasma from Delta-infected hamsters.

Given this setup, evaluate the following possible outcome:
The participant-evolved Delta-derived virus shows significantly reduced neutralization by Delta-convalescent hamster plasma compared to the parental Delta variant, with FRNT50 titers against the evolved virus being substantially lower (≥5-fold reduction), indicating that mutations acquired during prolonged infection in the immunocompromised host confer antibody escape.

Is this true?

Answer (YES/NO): YES